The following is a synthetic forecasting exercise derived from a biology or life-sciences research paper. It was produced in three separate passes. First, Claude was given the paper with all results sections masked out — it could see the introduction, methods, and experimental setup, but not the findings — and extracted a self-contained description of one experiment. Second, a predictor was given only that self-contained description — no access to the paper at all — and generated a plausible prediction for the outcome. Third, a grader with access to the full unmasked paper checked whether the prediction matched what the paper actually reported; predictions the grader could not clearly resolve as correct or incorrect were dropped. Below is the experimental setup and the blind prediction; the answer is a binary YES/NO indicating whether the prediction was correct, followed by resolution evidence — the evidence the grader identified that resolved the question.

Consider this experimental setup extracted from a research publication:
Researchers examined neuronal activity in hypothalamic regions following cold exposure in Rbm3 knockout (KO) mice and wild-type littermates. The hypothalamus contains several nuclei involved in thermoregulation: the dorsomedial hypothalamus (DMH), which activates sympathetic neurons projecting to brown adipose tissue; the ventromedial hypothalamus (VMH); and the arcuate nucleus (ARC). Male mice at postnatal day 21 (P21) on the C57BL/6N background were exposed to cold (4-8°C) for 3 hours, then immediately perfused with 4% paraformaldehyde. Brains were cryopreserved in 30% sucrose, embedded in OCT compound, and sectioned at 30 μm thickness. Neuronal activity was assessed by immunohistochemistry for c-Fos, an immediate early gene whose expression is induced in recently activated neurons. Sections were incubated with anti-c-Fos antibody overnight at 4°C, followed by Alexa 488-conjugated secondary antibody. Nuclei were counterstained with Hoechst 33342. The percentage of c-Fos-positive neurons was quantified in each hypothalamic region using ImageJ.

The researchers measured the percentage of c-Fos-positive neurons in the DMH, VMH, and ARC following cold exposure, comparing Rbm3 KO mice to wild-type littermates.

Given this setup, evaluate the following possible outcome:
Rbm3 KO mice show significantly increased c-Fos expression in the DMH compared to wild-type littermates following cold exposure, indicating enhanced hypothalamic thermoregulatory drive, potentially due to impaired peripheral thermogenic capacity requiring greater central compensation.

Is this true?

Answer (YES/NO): NO